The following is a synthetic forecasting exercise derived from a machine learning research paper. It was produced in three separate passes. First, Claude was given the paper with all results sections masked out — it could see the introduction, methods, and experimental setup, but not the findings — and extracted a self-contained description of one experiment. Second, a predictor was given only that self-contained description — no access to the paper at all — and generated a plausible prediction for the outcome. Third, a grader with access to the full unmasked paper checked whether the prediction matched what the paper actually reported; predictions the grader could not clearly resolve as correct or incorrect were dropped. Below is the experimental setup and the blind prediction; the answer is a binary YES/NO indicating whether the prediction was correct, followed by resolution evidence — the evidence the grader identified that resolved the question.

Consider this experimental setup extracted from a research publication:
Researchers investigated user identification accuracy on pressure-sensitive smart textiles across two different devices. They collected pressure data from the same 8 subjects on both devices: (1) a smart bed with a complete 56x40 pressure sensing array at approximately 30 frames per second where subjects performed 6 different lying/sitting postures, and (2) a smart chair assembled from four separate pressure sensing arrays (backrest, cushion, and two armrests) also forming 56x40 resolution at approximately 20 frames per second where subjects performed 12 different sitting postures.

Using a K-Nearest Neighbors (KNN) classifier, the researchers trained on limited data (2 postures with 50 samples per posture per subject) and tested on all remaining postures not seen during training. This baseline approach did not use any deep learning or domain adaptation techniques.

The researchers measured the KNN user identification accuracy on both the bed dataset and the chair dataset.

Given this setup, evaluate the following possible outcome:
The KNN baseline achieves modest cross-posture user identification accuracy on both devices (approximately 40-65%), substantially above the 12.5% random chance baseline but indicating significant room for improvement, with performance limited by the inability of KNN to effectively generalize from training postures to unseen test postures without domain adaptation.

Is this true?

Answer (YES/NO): NO